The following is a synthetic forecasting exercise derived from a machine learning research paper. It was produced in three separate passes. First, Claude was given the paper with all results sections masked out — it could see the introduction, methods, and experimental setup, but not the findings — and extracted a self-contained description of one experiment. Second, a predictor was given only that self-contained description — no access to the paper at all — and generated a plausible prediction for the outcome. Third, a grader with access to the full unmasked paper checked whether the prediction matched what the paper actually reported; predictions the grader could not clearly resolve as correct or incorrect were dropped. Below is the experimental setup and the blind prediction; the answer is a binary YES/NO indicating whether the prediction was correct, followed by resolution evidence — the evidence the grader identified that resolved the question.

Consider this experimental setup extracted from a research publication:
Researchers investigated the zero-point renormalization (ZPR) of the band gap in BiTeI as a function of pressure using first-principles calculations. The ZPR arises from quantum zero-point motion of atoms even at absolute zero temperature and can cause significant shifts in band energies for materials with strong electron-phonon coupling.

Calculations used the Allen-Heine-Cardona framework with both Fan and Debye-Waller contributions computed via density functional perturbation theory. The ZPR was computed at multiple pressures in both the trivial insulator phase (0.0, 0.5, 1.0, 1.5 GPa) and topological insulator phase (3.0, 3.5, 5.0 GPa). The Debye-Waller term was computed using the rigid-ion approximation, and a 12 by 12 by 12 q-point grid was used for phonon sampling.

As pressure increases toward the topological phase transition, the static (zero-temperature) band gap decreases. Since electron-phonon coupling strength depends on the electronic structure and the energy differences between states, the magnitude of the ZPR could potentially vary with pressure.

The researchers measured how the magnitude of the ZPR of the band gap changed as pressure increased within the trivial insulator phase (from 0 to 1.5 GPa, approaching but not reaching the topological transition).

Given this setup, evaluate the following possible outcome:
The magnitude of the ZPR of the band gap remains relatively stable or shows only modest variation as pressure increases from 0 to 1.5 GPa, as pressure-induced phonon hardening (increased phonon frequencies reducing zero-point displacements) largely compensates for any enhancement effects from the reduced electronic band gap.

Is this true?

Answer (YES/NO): NO